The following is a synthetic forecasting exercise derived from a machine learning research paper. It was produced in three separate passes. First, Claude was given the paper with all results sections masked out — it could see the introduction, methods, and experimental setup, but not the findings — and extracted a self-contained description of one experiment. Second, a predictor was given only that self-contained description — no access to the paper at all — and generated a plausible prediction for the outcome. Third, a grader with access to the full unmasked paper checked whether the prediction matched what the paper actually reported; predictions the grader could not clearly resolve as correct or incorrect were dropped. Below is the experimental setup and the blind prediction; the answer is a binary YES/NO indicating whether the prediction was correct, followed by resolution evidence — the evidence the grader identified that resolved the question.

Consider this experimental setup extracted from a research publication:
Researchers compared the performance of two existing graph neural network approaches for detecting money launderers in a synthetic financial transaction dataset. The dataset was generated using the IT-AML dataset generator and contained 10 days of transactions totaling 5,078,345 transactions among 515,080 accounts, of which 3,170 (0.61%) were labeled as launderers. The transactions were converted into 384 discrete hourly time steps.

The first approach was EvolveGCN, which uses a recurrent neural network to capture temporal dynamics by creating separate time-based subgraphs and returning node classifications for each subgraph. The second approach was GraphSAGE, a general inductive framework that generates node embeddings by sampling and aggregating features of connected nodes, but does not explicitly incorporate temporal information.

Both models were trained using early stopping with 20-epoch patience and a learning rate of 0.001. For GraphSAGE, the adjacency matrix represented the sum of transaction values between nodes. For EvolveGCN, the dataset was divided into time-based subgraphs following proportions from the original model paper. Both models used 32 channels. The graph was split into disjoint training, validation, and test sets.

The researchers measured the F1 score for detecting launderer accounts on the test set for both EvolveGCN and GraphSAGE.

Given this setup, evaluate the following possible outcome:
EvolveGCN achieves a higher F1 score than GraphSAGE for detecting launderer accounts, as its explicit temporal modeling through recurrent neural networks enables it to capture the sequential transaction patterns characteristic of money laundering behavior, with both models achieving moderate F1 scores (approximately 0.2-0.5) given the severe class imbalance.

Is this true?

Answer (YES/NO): NO